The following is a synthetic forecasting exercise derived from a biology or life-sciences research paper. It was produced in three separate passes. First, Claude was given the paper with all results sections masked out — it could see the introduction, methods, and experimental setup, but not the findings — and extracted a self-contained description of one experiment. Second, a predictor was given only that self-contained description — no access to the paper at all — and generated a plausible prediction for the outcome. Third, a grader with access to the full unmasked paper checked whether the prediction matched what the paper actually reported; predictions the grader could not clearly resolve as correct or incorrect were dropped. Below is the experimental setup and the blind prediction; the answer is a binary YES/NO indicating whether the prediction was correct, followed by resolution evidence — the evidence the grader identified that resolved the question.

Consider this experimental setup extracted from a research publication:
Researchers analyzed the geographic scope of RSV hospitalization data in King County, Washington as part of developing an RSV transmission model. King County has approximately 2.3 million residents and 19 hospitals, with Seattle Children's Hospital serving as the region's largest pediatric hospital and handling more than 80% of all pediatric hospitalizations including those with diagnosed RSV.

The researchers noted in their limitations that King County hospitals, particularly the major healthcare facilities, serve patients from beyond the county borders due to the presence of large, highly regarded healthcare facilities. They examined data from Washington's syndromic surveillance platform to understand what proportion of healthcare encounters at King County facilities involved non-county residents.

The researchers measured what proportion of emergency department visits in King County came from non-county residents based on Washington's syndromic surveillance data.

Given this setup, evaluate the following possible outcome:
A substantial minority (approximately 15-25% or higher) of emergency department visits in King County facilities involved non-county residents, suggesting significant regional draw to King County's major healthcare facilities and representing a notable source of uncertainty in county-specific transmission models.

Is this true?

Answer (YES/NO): YES